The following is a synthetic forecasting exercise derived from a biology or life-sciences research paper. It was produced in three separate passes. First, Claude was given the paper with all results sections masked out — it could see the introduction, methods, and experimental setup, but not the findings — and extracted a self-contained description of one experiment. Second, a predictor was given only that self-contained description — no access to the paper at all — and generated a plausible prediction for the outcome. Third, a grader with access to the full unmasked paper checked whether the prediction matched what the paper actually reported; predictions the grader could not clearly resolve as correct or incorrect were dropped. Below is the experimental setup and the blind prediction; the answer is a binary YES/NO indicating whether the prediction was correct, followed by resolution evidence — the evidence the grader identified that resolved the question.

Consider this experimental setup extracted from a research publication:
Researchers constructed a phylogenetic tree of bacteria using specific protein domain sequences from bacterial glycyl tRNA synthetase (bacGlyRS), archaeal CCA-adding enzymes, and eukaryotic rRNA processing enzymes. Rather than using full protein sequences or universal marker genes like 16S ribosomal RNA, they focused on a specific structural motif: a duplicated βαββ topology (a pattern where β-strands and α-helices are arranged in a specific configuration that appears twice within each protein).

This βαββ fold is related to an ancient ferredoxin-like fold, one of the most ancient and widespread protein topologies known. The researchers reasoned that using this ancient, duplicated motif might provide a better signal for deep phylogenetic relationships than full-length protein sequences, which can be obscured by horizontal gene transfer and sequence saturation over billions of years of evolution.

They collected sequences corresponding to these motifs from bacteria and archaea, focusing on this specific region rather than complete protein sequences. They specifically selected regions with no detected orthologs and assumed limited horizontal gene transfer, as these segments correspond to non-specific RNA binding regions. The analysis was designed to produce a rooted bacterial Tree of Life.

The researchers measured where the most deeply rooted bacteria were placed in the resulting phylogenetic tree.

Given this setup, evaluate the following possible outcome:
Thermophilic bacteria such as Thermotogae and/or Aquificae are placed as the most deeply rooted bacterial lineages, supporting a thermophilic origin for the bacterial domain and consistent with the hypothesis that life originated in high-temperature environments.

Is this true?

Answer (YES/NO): NO